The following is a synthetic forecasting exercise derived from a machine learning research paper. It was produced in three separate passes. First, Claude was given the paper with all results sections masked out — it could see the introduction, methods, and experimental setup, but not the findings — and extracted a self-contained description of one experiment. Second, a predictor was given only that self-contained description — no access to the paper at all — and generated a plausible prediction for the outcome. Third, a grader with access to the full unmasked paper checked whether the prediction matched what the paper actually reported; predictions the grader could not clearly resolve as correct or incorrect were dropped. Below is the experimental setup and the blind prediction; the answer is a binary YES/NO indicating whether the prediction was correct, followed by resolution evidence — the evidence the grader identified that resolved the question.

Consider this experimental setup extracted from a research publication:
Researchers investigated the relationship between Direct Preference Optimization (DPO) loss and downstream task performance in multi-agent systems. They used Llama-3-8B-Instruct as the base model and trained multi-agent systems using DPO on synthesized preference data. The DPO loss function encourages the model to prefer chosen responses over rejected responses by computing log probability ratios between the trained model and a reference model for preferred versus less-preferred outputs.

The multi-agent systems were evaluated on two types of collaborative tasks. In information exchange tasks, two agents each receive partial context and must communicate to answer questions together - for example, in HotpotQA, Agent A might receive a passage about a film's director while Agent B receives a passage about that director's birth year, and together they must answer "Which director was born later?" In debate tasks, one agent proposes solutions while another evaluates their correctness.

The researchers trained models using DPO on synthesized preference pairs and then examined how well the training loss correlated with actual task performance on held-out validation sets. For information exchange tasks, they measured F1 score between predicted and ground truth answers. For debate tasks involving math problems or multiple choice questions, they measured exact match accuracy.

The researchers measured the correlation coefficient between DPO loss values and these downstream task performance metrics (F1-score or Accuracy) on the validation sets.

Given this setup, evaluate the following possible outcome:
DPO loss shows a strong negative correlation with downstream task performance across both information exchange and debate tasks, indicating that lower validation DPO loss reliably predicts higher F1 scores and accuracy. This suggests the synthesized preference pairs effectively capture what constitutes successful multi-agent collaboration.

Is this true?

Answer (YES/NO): NO